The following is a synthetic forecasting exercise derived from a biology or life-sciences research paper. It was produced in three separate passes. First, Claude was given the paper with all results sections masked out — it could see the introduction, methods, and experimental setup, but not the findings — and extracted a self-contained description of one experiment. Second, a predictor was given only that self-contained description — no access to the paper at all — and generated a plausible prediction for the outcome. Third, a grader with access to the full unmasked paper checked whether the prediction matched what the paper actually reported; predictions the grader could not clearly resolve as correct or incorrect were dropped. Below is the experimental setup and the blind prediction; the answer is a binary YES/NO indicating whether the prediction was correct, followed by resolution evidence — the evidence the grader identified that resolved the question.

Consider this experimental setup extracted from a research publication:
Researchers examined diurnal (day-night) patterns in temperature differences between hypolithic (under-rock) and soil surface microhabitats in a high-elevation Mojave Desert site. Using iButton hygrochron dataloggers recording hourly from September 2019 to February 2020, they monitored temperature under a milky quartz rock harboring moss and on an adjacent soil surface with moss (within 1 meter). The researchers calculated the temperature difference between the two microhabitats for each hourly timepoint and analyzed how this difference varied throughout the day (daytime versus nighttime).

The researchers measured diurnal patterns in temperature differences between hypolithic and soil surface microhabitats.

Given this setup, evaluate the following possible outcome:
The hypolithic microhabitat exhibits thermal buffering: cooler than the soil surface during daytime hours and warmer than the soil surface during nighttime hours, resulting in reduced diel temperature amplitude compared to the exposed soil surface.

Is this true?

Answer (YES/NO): YES